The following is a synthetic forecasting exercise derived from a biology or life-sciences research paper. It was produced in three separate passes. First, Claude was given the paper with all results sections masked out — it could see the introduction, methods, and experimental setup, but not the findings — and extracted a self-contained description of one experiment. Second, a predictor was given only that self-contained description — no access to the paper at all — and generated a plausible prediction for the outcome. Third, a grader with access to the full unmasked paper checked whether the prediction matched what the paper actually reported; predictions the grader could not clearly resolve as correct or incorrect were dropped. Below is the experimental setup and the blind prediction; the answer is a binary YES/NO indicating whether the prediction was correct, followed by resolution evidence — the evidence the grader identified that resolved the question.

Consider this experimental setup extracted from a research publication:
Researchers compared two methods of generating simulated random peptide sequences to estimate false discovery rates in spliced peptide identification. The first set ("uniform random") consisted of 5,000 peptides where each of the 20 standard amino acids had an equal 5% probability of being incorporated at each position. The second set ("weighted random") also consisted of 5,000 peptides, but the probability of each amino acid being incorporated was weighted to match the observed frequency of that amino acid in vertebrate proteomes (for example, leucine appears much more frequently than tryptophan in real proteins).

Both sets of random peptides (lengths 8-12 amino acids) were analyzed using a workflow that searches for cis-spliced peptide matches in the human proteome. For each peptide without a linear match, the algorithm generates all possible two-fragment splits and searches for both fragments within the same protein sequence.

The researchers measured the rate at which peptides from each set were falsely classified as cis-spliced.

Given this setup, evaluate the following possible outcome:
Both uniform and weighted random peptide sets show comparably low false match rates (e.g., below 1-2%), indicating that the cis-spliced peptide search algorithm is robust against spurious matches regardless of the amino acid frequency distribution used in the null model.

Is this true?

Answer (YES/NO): NO